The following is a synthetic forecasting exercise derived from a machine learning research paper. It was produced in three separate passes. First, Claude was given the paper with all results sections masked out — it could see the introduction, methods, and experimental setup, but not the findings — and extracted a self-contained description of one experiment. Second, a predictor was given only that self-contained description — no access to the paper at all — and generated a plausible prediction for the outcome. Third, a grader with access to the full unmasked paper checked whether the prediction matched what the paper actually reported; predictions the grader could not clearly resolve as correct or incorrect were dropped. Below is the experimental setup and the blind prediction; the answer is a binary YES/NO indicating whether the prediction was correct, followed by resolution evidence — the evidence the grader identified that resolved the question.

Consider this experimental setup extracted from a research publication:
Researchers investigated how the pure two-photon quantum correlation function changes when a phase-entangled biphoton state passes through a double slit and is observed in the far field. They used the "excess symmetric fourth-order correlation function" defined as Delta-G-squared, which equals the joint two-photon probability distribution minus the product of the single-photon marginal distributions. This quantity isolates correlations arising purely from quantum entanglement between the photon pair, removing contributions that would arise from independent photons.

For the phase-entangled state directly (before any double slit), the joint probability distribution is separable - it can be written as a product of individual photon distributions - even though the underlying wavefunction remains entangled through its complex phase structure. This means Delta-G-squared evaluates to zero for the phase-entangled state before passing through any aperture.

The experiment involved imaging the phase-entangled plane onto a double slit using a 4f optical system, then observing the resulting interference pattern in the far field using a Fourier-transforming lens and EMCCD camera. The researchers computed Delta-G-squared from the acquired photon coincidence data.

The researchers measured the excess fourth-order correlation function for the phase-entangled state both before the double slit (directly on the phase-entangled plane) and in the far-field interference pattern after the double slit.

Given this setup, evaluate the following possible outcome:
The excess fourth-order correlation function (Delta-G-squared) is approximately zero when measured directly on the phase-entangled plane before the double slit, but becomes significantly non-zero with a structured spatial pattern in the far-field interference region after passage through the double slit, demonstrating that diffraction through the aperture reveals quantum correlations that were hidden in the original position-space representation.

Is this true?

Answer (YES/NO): YES